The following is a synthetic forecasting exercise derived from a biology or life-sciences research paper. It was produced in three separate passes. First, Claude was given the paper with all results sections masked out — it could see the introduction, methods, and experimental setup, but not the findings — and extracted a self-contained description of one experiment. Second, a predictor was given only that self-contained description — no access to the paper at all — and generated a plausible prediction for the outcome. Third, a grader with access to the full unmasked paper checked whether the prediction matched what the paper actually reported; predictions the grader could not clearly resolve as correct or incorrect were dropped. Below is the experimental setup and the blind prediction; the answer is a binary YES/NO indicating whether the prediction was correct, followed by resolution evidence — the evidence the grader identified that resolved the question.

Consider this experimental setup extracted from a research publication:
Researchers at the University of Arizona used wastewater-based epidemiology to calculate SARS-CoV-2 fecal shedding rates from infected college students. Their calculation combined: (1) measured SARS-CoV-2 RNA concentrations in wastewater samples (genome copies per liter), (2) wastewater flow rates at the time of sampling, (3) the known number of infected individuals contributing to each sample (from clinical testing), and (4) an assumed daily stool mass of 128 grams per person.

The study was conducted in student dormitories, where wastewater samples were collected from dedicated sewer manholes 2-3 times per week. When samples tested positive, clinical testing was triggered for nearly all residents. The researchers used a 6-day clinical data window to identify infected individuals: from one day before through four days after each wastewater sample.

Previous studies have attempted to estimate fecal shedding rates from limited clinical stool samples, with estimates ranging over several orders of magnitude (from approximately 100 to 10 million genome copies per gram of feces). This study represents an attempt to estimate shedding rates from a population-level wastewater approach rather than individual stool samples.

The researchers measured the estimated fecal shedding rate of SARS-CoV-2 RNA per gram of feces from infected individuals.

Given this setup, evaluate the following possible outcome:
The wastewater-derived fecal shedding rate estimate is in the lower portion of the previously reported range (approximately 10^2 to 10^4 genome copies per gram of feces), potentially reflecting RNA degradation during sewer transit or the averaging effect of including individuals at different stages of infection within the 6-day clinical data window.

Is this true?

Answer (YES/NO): NO